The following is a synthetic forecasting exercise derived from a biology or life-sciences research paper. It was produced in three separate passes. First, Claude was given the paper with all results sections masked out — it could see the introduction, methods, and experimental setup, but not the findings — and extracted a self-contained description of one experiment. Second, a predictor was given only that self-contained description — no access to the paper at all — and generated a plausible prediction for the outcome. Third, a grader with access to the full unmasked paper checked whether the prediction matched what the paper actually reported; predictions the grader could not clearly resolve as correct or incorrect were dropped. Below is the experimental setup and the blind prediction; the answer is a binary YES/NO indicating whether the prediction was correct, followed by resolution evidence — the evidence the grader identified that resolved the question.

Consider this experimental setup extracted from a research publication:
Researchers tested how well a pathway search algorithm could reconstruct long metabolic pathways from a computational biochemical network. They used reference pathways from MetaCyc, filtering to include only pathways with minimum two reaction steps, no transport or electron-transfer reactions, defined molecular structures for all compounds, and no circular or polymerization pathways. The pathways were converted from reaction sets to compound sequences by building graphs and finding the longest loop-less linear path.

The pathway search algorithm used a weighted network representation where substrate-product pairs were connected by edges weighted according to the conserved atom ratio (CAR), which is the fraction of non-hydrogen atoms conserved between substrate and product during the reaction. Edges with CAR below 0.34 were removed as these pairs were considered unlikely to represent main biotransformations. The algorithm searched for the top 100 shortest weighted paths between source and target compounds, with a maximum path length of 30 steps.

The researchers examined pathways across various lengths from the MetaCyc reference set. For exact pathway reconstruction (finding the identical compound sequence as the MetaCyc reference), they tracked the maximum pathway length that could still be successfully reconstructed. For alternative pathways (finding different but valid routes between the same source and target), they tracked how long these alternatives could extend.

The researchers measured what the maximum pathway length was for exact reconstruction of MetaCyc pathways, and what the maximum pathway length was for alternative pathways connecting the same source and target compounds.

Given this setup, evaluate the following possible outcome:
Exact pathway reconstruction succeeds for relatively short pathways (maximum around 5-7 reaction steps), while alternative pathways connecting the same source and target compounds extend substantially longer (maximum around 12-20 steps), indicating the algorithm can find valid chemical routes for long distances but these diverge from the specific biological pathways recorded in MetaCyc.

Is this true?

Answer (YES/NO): NO